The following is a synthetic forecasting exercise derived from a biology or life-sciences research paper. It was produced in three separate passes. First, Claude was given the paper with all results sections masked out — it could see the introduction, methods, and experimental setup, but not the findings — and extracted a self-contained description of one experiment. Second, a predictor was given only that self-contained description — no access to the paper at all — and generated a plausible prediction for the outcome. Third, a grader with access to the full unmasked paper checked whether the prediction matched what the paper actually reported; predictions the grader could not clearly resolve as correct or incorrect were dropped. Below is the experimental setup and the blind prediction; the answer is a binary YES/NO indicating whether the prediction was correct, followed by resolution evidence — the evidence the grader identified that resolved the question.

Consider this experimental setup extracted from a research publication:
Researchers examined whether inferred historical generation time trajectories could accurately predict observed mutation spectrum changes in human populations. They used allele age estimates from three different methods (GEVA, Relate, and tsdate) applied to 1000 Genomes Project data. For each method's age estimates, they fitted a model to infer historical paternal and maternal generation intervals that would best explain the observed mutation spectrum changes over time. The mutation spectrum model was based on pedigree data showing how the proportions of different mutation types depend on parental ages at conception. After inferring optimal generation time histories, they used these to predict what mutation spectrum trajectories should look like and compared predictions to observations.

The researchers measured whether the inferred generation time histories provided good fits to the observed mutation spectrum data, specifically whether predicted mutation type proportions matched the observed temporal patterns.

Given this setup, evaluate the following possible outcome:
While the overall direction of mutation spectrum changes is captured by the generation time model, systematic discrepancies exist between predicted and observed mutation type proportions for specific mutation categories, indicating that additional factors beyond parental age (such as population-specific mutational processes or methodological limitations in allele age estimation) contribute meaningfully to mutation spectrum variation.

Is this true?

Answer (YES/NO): NO